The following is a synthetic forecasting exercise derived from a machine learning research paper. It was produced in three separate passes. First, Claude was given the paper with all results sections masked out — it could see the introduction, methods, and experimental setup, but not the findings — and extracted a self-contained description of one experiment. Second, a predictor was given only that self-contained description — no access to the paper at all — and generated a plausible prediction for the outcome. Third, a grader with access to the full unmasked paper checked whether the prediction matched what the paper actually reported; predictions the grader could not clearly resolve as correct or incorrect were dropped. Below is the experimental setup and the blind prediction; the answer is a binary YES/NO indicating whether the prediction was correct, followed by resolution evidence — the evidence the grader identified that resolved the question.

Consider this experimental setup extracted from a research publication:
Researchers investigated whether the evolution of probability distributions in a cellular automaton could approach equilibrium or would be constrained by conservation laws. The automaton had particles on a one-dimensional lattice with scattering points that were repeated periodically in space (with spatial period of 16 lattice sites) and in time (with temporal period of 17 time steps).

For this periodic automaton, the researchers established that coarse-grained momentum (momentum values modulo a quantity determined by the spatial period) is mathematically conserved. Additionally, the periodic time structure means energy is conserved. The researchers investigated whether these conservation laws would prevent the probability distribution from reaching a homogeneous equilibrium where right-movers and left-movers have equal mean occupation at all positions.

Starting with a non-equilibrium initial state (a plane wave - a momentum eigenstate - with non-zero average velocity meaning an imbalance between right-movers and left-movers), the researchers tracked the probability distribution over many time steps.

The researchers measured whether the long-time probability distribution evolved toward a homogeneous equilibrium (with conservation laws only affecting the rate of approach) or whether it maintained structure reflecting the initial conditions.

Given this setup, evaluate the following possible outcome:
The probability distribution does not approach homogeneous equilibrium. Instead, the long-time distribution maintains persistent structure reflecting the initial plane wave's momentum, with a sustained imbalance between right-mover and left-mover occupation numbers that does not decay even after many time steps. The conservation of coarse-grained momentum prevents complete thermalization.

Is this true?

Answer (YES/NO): YES